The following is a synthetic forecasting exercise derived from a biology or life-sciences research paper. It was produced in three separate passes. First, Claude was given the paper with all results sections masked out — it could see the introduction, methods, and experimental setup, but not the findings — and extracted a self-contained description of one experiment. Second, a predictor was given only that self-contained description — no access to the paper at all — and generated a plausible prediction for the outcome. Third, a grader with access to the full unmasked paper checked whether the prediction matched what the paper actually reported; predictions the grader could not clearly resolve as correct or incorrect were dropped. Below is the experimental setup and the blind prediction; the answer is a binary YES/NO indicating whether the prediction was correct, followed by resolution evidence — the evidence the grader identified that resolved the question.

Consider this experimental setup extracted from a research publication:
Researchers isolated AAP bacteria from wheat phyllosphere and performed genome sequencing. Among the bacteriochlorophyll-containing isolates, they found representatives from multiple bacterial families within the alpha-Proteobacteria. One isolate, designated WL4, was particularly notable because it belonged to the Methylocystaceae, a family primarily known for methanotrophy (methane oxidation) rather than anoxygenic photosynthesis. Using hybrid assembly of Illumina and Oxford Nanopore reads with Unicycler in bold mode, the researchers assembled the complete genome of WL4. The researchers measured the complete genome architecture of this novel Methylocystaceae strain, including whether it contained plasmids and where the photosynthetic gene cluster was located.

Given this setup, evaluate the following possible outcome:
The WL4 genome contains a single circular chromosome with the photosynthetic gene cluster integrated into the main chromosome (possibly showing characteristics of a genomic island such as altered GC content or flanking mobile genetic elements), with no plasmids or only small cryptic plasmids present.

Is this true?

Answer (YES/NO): NO